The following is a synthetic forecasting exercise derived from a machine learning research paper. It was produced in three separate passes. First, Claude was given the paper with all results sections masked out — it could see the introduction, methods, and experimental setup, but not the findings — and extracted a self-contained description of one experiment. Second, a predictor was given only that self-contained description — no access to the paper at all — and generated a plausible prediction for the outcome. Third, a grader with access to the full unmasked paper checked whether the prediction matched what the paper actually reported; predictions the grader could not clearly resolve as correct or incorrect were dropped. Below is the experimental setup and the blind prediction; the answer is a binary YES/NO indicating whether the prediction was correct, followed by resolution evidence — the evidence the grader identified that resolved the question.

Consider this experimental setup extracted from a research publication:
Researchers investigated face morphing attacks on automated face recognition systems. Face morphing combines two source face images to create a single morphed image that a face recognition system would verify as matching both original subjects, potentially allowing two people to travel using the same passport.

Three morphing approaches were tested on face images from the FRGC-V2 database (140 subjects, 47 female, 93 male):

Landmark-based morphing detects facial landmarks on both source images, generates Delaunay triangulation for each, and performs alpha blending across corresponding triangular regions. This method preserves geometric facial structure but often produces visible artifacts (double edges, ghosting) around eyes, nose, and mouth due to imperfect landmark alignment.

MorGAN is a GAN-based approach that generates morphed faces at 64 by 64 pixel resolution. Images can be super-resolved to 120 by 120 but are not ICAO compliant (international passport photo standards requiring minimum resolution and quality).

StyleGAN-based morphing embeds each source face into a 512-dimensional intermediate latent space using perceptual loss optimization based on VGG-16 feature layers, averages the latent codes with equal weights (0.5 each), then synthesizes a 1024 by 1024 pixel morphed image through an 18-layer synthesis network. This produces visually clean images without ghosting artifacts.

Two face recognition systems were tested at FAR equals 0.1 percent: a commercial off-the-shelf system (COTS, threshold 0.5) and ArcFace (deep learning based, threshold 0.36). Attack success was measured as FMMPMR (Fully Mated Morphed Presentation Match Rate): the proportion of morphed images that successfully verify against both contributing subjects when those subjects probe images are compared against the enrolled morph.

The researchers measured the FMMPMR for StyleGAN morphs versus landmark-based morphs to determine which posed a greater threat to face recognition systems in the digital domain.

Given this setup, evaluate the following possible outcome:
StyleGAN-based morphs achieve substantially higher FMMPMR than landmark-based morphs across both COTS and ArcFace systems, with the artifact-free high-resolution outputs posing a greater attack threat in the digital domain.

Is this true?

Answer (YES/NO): NO